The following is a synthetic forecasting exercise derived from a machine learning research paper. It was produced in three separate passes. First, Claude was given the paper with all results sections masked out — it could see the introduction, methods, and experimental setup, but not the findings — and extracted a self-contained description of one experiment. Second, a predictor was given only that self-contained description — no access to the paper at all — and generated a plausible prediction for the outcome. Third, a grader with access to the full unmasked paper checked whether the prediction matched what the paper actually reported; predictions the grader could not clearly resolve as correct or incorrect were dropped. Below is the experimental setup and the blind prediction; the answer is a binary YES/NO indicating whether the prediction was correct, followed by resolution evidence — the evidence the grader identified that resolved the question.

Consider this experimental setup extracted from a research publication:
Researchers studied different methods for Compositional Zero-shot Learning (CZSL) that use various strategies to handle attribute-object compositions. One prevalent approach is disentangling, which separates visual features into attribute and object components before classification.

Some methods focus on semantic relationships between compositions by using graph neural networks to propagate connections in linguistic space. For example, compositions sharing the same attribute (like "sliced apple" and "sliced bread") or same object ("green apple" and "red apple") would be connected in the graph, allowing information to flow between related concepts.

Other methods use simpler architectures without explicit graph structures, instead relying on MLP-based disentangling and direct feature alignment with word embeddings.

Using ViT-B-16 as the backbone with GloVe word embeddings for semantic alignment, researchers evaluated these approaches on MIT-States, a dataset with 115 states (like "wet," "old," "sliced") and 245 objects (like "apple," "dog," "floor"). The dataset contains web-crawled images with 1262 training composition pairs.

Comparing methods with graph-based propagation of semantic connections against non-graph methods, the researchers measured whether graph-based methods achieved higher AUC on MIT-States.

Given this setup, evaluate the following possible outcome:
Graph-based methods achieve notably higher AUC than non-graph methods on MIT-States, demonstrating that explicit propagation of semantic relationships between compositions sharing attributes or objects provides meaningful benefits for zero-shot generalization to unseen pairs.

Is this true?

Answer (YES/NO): NO